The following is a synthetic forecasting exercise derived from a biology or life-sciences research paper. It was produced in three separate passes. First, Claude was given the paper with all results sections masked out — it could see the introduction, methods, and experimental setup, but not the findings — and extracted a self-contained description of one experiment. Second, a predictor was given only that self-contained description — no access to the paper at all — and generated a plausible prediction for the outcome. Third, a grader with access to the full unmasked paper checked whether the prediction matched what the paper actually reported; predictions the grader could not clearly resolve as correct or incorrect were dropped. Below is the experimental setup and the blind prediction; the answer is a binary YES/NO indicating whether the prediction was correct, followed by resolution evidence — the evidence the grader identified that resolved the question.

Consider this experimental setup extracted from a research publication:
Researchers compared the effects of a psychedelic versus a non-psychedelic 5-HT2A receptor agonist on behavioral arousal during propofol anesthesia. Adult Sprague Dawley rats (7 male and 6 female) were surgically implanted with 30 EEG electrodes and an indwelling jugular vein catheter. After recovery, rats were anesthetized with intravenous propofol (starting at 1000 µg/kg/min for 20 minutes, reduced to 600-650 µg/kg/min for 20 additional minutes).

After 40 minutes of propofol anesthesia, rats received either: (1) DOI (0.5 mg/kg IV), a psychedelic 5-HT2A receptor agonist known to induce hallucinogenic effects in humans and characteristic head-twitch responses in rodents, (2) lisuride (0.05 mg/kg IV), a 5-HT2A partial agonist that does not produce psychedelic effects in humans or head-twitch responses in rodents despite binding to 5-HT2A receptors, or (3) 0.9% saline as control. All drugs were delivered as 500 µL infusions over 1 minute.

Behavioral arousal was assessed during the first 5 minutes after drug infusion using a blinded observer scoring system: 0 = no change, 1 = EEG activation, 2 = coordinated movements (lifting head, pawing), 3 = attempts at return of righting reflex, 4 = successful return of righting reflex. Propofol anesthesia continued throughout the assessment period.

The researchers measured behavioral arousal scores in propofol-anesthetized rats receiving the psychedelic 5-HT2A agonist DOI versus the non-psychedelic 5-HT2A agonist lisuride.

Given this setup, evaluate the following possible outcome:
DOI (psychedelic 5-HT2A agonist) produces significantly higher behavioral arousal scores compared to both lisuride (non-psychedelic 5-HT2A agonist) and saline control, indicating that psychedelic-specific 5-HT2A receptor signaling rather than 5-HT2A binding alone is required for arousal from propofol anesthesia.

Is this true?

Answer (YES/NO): YES